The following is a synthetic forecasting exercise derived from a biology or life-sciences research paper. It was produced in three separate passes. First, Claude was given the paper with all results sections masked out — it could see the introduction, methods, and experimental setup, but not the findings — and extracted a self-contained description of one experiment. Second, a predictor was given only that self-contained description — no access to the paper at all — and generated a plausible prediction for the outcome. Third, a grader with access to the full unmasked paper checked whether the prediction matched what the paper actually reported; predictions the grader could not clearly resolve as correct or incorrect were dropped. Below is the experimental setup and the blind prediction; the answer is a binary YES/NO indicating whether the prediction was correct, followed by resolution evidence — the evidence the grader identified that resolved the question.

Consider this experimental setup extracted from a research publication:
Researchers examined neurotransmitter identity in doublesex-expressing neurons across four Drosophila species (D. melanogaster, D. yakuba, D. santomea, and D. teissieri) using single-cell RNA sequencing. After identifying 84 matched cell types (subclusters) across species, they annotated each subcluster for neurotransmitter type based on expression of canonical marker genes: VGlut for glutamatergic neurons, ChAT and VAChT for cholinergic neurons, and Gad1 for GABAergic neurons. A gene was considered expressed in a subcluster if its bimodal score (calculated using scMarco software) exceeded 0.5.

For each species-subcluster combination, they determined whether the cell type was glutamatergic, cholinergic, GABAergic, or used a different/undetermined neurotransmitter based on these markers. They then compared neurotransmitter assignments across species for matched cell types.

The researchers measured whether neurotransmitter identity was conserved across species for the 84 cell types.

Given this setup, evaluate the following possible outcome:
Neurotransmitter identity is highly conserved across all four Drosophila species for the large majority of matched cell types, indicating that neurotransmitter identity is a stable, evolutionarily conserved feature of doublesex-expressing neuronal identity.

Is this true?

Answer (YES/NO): YES